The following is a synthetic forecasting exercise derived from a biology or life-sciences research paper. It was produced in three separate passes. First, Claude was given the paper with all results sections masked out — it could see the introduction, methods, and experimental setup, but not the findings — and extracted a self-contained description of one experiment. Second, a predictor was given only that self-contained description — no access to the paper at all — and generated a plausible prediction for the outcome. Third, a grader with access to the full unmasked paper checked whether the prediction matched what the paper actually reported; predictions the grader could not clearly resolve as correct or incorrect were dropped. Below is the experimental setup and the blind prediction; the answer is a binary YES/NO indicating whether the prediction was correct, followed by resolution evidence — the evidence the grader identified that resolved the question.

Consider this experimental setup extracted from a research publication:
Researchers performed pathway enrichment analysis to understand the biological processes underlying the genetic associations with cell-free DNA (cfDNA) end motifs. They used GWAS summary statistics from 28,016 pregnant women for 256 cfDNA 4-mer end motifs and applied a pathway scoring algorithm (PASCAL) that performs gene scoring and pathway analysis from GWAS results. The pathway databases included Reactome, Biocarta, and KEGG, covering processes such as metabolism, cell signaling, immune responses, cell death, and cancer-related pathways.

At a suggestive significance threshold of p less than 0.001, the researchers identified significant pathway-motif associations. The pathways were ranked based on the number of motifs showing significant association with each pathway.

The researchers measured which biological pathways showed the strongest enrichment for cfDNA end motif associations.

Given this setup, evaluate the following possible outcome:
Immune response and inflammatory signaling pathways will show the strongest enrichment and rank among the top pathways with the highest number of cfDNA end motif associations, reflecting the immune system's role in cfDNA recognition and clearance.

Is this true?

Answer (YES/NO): NO